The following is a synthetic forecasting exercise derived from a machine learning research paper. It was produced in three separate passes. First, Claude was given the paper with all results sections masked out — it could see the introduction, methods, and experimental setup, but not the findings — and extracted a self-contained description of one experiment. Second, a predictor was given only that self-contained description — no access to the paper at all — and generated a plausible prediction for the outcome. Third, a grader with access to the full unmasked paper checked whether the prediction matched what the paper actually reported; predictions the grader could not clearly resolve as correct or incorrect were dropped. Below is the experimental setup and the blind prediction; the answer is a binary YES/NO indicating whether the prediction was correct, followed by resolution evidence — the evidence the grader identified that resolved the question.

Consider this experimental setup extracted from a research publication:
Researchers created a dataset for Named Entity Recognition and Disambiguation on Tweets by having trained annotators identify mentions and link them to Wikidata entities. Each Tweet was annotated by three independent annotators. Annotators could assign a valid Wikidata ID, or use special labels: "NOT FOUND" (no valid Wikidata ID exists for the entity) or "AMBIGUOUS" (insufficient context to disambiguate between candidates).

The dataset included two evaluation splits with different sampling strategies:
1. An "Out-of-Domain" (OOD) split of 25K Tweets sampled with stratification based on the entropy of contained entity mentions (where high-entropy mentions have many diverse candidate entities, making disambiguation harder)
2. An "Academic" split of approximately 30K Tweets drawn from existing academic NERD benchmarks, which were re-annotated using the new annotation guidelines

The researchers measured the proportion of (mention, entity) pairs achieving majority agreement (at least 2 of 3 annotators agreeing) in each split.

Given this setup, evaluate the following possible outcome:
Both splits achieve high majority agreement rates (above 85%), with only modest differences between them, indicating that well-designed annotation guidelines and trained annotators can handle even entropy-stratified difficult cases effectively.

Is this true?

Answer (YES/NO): NO